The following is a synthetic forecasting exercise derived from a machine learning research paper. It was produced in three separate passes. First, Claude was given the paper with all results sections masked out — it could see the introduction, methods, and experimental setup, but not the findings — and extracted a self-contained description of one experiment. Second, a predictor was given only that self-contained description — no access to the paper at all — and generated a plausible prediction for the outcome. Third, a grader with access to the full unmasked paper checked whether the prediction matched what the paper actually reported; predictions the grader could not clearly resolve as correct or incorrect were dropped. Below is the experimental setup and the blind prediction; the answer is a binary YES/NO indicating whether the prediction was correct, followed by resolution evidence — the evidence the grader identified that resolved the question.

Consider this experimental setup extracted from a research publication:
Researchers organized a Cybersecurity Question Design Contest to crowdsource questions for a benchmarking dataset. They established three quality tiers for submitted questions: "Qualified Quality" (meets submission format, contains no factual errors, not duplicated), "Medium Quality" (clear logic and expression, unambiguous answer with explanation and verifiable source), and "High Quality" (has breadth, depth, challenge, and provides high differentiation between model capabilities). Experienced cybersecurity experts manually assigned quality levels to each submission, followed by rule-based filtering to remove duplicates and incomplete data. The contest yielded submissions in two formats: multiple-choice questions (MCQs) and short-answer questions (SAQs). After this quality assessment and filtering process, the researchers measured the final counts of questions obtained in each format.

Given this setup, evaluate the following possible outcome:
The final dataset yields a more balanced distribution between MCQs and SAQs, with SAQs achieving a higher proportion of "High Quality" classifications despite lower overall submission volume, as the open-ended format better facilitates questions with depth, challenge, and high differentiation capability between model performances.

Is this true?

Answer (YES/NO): NO